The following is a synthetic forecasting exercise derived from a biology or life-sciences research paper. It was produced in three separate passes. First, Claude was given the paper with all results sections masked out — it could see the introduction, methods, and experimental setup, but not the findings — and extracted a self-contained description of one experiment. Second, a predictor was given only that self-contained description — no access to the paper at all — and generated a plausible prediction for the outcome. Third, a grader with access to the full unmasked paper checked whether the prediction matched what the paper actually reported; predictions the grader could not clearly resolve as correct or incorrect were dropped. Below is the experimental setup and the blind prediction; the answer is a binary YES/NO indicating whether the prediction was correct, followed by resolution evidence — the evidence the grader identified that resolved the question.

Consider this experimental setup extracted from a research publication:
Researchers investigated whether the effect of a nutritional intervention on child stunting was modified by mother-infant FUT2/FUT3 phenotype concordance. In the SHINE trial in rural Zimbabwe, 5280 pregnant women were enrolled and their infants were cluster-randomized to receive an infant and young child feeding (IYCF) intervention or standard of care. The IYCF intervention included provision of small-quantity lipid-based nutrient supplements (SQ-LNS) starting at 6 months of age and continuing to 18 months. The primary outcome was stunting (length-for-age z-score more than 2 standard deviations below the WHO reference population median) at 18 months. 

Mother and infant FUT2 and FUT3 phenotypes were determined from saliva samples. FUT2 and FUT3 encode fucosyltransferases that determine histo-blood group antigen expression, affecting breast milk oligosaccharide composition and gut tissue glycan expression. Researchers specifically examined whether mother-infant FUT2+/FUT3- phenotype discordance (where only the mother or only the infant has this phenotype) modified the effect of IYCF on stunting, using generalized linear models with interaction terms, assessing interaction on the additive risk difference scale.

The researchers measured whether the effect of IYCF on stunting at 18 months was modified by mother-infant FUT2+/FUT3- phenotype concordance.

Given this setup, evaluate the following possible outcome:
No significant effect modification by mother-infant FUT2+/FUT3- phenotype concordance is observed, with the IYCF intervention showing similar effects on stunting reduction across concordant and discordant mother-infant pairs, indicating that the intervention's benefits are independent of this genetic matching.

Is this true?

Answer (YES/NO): NO